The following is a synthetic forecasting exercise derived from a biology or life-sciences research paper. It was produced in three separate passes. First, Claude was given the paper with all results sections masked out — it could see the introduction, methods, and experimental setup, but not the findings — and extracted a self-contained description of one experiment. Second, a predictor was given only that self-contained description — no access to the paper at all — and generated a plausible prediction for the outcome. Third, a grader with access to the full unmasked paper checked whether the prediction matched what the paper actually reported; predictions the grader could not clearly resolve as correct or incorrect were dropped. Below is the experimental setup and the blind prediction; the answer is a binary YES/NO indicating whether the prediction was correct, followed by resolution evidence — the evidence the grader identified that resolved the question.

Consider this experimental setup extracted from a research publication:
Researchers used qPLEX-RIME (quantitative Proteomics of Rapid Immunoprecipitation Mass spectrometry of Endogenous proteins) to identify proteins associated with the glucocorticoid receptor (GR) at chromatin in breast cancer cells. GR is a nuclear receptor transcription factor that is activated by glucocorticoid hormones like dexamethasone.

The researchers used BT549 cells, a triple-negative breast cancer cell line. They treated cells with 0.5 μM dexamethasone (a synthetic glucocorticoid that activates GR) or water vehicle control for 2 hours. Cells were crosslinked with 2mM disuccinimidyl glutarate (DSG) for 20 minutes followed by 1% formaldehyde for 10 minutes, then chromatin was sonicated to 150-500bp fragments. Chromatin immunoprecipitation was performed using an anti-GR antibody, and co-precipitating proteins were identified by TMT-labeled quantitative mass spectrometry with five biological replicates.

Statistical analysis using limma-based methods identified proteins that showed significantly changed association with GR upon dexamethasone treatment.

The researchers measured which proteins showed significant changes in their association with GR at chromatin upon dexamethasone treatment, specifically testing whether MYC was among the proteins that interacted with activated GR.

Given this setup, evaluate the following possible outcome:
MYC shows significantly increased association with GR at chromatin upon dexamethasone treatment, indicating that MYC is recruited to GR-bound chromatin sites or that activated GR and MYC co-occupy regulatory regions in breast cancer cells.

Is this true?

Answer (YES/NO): YES